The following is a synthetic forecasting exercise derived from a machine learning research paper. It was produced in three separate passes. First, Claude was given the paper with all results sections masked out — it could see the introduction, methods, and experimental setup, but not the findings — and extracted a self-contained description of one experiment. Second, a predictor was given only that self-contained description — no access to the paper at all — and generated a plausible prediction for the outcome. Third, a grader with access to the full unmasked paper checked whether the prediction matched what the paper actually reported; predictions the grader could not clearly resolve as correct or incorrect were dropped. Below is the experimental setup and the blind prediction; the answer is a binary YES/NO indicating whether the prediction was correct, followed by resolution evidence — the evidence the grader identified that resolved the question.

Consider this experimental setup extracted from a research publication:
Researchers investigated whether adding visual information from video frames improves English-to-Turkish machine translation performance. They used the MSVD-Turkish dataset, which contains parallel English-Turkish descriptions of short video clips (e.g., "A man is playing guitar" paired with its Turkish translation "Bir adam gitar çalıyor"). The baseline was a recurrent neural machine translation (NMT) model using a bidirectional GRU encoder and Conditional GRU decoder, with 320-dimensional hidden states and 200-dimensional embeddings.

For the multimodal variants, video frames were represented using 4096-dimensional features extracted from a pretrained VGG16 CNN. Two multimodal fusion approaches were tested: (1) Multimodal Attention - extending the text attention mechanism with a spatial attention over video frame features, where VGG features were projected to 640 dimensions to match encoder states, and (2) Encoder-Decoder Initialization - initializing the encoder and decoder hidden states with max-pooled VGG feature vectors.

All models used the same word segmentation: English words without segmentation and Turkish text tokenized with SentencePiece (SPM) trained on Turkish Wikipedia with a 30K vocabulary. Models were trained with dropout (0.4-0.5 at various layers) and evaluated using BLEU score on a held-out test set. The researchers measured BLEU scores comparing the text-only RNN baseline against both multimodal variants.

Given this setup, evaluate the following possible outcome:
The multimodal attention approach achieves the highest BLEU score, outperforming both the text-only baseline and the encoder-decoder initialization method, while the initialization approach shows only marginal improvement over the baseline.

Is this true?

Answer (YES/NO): NO